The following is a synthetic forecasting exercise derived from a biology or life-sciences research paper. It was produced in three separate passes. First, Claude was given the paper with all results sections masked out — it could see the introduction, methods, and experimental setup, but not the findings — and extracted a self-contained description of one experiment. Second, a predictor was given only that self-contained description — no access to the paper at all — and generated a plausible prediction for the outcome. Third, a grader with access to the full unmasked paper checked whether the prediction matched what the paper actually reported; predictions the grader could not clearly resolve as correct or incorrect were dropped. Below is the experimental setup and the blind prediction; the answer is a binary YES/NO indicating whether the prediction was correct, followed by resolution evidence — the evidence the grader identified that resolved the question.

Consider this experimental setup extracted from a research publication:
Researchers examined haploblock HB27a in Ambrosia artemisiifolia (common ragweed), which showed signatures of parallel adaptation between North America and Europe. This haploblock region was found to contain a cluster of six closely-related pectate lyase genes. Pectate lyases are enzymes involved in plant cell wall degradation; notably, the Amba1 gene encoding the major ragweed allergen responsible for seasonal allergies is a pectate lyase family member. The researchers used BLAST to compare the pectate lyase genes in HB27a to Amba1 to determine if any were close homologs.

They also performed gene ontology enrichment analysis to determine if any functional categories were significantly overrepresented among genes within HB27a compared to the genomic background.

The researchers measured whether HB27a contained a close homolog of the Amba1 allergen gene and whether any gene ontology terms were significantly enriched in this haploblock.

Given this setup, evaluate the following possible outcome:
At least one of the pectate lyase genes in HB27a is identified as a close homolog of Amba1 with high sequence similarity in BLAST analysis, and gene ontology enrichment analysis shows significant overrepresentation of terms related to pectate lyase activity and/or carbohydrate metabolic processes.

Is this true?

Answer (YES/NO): YES